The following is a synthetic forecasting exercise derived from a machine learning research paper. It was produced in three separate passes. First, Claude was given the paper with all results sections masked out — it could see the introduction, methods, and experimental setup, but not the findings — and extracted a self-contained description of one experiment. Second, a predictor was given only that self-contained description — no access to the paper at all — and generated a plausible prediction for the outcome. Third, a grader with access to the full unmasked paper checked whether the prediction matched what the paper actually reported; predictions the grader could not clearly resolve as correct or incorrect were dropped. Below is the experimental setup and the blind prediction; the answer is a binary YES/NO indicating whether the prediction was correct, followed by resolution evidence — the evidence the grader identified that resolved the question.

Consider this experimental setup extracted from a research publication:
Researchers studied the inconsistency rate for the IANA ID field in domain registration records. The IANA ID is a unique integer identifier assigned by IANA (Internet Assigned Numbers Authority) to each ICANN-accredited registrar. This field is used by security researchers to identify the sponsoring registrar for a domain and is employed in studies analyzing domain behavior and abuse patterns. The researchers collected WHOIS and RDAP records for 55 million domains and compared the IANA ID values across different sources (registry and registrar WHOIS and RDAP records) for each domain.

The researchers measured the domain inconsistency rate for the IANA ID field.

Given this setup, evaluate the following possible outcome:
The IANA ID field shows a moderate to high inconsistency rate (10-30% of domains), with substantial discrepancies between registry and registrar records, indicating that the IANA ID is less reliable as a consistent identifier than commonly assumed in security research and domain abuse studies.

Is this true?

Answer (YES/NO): NO